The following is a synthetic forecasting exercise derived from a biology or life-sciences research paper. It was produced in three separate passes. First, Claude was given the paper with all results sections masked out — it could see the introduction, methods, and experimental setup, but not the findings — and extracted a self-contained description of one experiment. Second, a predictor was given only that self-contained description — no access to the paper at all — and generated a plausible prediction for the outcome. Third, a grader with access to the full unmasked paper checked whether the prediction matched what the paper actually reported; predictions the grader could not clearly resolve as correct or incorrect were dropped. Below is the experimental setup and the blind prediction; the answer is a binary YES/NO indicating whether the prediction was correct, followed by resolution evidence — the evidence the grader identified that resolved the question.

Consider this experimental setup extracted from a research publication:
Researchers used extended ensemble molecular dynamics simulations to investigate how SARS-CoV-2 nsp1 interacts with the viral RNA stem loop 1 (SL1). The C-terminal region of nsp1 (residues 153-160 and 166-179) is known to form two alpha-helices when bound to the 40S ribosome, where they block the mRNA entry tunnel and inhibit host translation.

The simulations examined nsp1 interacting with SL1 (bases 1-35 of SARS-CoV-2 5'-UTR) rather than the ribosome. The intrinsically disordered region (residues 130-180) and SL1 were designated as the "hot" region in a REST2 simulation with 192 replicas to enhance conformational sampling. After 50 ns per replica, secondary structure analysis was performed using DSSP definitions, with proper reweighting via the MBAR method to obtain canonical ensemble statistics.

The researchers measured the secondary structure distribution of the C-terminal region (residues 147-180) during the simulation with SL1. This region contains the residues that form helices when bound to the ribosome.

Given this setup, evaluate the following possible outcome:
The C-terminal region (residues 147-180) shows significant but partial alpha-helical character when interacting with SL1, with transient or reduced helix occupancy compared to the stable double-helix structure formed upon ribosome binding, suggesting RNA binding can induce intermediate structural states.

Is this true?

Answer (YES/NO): YES